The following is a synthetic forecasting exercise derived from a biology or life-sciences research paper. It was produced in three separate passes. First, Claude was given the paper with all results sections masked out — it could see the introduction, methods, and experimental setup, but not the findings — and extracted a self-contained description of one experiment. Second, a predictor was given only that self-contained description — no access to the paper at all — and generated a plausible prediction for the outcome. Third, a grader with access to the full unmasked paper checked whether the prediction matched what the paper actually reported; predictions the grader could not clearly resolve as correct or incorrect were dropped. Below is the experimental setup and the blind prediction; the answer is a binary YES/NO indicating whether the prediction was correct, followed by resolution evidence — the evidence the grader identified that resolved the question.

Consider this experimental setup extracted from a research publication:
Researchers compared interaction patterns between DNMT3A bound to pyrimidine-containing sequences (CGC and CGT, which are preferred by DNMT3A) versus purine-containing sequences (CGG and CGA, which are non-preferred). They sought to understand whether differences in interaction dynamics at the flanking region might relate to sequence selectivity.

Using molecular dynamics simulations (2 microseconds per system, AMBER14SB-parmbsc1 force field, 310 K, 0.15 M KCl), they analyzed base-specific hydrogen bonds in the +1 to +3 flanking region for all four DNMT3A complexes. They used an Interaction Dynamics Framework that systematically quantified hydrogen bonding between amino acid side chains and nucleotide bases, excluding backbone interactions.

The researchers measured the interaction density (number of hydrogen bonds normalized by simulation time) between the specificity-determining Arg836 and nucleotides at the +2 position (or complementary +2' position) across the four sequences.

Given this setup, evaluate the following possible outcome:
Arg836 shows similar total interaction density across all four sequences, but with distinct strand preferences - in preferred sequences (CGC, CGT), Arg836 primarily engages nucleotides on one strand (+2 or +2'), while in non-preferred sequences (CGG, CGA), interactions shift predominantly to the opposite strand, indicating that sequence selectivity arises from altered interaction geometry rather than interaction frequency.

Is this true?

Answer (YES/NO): NO